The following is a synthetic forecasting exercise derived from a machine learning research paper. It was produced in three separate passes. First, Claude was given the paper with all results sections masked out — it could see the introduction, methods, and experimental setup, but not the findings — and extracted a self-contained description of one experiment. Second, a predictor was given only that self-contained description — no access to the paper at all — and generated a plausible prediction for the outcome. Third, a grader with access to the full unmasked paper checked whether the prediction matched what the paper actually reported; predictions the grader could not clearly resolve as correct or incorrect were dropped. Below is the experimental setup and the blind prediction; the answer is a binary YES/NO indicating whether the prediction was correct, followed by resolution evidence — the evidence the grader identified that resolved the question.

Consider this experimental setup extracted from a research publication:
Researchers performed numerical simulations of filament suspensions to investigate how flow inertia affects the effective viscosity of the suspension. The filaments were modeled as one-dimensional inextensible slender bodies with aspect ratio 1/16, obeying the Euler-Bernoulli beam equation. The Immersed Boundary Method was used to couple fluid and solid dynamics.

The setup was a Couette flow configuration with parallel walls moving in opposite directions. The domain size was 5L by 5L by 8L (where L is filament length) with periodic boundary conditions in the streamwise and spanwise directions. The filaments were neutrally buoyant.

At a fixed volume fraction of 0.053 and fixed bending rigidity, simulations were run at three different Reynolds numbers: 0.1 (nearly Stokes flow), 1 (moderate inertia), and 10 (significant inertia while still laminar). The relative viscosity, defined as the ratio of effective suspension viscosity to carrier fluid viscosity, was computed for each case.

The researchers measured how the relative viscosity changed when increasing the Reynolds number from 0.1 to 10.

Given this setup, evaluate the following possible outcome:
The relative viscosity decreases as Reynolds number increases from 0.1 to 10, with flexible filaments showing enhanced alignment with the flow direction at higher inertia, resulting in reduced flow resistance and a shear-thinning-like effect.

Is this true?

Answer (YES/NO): NO